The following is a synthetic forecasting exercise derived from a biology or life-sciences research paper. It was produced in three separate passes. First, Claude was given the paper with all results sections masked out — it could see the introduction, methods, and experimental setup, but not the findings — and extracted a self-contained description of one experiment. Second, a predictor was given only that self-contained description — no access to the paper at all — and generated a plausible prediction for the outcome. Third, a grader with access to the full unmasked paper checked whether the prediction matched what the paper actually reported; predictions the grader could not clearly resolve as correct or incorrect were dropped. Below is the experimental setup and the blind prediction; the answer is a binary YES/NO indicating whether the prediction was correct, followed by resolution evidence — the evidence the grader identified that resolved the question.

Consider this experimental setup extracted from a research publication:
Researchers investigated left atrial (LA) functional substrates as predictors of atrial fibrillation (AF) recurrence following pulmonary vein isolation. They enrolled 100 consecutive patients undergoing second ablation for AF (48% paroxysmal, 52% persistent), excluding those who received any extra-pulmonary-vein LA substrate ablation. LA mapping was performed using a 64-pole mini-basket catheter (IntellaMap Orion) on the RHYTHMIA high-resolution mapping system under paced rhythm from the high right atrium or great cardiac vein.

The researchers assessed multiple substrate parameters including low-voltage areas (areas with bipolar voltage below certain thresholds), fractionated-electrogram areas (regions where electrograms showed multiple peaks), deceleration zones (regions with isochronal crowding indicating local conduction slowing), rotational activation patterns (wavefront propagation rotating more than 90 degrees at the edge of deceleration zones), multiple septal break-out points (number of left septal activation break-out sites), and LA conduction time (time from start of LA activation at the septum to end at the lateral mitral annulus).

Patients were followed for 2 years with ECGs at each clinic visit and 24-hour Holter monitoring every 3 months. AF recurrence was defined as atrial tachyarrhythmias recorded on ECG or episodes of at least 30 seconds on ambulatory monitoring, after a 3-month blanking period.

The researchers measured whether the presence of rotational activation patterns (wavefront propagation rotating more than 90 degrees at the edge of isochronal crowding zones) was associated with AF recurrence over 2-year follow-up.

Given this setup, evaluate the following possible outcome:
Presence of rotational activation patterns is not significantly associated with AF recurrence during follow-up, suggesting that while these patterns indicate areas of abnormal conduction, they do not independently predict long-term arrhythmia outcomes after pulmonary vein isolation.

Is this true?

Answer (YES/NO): YES